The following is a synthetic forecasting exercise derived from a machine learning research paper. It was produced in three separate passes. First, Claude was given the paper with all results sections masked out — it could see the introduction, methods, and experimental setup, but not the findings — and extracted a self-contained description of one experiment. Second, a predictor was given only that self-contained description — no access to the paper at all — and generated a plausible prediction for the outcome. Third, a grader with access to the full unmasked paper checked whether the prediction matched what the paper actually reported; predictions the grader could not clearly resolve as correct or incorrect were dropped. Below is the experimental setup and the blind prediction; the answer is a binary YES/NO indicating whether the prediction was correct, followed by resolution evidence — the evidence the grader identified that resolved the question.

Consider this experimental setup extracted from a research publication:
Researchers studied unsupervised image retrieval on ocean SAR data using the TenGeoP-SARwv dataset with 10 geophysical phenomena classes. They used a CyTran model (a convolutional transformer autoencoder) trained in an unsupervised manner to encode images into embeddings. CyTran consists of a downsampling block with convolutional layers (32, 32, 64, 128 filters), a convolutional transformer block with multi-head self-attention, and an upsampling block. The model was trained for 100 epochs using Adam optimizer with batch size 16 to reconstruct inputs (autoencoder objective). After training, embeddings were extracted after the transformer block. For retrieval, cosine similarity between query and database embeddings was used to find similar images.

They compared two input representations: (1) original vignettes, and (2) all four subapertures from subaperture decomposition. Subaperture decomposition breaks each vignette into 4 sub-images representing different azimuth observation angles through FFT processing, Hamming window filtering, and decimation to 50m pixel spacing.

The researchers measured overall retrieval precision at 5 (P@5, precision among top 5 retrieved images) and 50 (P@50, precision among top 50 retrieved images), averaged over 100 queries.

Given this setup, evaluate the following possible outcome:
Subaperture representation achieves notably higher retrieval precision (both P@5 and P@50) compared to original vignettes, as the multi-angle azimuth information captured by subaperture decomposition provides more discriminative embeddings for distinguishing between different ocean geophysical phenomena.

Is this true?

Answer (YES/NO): YES